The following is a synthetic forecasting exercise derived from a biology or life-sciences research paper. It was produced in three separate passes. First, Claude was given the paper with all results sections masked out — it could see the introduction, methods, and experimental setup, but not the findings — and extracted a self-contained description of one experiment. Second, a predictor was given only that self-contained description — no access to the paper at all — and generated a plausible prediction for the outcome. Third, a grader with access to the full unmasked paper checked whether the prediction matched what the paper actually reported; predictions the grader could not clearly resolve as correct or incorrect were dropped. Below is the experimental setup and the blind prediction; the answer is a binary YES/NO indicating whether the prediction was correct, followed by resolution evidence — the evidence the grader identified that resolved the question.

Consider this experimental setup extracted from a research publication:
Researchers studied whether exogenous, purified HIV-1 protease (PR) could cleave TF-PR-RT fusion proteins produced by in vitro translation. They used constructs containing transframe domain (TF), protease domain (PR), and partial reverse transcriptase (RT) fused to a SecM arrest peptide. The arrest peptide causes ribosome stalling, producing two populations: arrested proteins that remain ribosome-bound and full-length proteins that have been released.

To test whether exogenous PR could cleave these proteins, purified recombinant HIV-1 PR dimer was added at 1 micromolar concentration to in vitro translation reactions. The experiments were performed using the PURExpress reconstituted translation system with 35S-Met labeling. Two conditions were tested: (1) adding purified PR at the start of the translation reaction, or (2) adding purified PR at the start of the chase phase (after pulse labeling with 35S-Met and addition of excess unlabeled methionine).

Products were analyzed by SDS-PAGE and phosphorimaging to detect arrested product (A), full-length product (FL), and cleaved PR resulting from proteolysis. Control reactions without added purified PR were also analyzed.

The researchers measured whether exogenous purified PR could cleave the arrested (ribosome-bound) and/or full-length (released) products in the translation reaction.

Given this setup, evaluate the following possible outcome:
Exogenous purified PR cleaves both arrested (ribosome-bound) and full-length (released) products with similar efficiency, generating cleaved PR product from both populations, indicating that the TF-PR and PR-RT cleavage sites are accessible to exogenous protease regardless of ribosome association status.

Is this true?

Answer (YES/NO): NO